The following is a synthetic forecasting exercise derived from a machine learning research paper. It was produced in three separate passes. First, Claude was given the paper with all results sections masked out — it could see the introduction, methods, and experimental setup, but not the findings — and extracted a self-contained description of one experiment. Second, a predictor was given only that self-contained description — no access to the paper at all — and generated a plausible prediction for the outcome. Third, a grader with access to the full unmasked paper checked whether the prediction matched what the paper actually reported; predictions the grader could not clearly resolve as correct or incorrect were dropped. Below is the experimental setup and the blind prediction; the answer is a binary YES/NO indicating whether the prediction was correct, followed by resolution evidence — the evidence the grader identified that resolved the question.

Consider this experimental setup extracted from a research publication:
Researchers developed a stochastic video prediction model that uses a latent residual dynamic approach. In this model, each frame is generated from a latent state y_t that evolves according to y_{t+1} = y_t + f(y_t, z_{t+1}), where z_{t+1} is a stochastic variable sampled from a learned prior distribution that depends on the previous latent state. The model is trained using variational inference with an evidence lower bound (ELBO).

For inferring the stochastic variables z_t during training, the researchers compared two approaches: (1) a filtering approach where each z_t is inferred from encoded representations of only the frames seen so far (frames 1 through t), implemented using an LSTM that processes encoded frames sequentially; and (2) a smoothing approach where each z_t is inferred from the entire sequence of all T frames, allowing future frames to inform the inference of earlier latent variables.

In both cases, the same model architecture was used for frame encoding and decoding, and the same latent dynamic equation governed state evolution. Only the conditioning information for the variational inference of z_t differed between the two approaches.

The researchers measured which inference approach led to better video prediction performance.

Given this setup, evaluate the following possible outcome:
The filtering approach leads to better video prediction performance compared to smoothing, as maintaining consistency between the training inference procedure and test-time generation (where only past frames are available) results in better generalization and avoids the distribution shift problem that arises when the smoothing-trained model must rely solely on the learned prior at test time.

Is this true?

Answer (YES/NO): YES